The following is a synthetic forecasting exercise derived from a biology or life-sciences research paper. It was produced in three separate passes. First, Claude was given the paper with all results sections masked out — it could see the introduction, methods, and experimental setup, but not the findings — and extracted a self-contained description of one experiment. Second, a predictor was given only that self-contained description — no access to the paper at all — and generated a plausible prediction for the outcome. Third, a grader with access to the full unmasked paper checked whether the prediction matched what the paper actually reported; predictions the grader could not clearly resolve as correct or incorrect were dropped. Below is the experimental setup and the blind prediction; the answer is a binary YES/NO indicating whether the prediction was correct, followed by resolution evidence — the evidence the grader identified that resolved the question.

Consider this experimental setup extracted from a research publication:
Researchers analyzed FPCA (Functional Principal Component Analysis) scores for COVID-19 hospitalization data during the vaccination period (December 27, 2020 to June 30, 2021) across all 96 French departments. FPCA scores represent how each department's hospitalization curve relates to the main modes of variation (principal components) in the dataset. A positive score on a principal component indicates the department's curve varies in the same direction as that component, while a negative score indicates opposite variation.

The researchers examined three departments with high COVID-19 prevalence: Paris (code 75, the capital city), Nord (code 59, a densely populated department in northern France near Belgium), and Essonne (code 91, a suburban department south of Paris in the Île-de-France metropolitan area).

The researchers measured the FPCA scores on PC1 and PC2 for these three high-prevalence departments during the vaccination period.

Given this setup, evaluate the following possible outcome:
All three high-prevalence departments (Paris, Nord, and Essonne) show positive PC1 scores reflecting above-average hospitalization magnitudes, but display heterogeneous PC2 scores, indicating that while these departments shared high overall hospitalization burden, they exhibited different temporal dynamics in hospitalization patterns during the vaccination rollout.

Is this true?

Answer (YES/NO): NO